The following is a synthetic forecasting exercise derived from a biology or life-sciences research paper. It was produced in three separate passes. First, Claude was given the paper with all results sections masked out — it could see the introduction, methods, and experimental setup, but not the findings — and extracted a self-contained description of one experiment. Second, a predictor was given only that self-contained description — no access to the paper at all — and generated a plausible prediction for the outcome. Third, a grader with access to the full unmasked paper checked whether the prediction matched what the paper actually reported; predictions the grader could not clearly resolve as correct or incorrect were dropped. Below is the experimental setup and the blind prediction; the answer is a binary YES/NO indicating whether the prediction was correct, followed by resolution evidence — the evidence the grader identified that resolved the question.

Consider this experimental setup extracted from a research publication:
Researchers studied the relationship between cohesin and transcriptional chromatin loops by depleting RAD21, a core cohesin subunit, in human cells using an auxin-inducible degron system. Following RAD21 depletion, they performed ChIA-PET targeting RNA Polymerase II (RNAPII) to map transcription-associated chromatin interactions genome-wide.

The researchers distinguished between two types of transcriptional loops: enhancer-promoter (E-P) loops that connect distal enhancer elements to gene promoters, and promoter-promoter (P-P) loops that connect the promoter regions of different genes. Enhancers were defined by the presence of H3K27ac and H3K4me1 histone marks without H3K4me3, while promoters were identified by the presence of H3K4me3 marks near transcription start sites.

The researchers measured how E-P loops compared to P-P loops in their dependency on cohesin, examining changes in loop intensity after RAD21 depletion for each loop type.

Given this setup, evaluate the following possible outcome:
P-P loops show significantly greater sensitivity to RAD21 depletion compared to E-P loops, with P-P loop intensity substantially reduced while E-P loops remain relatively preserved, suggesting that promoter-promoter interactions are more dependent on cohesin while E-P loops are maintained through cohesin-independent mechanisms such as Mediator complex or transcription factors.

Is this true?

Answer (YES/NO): NO